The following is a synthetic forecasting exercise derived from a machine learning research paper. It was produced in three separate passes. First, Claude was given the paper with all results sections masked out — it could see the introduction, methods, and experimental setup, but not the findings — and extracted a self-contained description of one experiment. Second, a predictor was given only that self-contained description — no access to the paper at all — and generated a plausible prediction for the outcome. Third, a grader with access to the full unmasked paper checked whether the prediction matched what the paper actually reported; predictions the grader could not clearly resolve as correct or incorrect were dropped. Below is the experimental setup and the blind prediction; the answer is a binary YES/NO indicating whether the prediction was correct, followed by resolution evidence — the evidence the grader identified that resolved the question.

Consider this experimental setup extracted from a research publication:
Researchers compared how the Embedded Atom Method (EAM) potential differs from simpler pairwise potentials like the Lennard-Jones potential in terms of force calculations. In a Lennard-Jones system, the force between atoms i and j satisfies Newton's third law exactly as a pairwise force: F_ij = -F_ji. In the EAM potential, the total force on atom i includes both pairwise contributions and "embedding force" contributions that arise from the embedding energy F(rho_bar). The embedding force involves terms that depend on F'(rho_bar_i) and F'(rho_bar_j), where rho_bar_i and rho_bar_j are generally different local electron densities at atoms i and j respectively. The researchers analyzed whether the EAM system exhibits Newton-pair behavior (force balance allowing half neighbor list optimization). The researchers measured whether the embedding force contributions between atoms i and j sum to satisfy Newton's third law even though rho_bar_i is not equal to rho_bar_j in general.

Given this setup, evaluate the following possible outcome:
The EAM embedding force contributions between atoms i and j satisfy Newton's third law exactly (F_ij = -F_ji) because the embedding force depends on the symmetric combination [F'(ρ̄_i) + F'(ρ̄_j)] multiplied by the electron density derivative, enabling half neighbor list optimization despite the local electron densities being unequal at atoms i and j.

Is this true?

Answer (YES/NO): YES